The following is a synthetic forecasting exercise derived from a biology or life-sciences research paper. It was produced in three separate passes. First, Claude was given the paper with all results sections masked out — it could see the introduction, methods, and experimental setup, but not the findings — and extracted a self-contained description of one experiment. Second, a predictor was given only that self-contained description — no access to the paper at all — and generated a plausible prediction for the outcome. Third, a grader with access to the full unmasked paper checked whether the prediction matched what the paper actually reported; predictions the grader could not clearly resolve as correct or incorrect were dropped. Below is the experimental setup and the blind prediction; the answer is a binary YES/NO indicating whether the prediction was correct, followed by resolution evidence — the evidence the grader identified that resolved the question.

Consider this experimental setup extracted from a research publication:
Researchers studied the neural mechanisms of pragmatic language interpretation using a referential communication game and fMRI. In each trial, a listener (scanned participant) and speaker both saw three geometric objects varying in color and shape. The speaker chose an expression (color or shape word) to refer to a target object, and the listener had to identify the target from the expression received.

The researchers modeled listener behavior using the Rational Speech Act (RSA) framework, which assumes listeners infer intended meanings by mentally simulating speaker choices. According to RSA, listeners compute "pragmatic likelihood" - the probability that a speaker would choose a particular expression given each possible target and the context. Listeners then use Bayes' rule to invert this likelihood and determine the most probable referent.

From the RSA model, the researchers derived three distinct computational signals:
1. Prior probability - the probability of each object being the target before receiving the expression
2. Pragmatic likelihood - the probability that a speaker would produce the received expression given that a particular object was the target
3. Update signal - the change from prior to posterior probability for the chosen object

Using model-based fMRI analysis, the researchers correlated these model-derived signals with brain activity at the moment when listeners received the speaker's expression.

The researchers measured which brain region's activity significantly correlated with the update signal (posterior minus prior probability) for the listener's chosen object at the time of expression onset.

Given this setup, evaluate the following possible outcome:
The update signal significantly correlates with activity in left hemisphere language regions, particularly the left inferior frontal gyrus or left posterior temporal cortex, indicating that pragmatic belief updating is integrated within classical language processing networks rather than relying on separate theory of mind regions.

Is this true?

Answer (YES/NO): NO